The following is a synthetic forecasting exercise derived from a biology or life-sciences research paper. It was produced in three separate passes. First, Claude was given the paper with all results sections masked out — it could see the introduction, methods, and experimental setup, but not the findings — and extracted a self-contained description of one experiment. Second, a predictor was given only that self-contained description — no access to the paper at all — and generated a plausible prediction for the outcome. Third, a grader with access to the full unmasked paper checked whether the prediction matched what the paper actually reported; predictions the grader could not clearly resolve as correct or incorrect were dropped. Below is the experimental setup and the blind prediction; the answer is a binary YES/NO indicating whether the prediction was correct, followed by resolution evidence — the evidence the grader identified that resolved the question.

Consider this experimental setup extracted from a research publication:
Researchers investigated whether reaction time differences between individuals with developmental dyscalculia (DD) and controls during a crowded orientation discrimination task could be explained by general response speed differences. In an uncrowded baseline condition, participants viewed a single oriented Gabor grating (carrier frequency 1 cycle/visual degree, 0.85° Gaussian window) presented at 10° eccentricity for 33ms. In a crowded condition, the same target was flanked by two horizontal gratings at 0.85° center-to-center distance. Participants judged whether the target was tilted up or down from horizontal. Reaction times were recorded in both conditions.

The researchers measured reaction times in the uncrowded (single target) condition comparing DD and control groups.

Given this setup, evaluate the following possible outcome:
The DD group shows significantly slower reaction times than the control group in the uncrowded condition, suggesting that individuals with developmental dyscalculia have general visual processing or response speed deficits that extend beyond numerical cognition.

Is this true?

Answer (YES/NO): NO